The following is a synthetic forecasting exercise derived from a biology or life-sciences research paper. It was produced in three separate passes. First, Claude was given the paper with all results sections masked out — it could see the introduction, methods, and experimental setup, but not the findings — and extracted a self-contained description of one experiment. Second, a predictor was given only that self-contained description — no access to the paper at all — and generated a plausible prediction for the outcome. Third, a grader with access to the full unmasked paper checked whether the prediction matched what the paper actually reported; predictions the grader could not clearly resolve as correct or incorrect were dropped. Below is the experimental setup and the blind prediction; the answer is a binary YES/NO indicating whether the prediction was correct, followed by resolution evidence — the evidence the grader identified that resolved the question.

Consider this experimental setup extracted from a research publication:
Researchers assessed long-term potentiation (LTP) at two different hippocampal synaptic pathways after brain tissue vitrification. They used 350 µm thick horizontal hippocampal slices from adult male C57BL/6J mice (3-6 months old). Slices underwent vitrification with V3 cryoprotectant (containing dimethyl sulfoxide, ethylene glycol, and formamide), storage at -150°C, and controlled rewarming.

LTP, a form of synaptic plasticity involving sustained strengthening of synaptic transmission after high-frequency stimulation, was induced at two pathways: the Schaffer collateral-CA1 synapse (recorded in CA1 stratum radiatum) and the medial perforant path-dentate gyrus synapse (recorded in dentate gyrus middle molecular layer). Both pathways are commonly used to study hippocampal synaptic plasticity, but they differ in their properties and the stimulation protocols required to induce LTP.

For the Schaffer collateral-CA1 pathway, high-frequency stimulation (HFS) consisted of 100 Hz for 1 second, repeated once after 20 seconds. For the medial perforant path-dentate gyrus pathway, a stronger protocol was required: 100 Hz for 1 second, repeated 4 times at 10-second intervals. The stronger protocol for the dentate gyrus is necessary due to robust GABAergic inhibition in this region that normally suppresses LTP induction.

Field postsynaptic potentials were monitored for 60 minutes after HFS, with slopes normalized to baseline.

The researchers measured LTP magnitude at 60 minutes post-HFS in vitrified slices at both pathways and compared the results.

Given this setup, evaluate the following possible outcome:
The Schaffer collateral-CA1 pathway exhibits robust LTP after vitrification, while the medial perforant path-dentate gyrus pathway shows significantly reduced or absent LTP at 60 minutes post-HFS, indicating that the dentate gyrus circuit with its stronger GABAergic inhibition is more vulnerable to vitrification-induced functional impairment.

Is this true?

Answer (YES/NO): NO